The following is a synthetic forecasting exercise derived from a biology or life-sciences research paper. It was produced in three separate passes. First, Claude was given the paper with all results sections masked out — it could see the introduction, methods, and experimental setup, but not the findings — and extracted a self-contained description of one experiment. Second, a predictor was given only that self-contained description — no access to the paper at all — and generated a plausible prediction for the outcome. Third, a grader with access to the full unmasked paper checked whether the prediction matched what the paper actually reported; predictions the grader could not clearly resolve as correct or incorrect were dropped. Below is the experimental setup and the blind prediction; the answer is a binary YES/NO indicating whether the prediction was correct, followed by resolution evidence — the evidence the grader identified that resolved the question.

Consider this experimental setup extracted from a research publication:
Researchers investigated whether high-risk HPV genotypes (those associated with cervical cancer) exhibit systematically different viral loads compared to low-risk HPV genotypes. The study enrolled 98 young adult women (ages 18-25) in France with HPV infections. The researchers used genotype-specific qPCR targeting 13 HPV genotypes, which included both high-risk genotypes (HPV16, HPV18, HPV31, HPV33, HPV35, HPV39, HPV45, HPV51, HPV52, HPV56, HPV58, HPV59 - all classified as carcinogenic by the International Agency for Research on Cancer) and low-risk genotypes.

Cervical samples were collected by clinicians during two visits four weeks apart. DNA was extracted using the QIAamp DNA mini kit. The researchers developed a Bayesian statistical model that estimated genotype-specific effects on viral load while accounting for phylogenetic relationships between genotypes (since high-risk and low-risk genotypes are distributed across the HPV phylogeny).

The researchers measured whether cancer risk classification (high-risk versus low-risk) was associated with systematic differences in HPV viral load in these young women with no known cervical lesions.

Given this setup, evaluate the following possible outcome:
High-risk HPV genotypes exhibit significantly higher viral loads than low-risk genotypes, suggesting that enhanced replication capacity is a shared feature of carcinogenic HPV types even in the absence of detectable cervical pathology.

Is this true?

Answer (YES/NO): NO